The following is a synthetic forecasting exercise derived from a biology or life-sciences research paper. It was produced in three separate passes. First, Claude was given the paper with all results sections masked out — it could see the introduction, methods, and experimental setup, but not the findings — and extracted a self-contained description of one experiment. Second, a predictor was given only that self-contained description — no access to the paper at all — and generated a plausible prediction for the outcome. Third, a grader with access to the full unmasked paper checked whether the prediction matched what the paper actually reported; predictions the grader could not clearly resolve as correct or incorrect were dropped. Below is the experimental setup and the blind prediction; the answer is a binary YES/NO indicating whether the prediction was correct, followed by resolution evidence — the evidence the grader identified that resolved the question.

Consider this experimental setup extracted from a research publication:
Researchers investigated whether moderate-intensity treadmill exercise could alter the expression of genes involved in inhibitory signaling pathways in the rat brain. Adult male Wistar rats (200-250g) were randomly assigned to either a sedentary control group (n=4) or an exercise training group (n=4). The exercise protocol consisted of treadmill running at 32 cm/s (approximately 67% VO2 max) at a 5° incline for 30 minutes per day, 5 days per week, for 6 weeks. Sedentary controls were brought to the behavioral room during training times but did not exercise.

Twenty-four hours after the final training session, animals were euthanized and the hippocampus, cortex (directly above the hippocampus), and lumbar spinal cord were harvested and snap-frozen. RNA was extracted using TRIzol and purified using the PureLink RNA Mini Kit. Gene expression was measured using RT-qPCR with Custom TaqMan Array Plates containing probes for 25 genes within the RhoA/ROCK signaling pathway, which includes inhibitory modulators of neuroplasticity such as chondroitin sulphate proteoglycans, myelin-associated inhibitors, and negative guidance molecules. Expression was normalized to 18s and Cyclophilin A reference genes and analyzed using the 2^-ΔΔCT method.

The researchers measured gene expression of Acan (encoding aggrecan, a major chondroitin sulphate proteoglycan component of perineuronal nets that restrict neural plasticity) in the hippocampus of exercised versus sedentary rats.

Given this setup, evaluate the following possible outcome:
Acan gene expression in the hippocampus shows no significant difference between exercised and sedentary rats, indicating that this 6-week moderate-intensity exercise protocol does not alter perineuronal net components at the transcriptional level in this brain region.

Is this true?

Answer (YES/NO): NO